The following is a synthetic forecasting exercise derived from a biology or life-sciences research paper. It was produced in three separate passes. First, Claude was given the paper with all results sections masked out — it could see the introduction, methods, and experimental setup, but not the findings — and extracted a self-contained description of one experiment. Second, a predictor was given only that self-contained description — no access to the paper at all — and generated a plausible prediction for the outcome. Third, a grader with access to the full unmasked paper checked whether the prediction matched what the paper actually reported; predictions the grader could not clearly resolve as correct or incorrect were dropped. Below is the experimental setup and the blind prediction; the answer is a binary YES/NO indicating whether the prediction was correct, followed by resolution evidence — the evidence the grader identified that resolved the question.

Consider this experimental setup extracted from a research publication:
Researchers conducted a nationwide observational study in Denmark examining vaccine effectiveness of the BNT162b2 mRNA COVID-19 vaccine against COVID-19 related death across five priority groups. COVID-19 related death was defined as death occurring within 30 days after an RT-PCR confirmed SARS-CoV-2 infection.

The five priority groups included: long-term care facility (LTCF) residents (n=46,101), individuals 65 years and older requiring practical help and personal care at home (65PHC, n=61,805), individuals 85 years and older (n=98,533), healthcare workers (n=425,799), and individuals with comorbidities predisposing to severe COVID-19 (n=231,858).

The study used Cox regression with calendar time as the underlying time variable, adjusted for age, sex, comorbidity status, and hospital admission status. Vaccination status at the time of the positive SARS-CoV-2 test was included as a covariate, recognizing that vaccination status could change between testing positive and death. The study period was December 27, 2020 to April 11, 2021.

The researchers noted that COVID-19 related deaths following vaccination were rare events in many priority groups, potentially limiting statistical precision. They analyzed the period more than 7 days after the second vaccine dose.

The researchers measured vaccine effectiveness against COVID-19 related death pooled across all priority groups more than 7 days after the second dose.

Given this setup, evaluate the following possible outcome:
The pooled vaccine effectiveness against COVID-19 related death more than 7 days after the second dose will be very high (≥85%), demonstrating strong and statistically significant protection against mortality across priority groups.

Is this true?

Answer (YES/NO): YES